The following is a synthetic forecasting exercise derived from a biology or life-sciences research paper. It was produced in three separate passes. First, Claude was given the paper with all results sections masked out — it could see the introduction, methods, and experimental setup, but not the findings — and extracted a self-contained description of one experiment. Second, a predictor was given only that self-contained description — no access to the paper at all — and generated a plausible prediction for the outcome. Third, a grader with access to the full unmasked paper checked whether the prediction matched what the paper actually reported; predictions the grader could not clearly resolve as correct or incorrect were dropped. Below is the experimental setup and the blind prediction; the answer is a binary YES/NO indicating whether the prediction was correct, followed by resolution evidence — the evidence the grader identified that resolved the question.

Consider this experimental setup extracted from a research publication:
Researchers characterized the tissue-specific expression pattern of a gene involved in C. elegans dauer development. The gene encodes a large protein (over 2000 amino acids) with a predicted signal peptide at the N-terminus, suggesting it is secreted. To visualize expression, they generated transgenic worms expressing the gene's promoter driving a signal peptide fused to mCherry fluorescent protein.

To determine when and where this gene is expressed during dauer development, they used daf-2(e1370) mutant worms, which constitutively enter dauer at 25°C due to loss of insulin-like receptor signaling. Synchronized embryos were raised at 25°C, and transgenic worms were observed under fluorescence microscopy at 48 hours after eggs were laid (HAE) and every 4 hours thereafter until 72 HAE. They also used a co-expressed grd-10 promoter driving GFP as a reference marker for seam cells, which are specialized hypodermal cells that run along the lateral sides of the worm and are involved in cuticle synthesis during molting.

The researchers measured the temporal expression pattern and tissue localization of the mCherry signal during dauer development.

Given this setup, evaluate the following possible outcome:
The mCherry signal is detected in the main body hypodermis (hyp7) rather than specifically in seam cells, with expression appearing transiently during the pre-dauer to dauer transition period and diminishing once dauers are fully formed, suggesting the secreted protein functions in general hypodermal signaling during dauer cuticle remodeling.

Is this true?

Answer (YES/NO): NO